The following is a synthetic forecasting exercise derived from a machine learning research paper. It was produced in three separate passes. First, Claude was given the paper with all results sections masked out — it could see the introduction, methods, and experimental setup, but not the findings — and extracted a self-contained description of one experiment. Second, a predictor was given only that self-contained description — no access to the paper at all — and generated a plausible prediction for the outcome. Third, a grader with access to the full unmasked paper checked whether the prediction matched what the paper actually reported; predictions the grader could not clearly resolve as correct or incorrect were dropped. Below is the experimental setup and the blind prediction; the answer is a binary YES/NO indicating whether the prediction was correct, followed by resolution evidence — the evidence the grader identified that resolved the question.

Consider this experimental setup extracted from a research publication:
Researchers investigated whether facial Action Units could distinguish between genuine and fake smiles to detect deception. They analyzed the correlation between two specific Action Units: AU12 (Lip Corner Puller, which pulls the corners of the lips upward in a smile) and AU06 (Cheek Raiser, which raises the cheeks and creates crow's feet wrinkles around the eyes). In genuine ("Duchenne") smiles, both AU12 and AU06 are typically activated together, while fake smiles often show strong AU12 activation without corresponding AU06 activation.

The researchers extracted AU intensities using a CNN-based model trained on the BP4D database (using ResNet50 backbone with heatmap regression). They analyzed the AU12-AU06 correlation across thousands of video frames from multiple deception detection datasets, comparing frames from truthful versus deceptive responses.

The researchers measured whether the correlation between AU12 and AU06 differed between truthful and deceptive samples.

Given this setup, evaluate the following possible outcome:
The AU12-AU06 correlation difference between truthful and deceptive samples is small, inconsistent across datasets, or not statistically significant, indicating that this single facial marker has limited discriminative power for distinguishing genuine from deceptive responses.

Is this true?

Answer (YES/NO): YES